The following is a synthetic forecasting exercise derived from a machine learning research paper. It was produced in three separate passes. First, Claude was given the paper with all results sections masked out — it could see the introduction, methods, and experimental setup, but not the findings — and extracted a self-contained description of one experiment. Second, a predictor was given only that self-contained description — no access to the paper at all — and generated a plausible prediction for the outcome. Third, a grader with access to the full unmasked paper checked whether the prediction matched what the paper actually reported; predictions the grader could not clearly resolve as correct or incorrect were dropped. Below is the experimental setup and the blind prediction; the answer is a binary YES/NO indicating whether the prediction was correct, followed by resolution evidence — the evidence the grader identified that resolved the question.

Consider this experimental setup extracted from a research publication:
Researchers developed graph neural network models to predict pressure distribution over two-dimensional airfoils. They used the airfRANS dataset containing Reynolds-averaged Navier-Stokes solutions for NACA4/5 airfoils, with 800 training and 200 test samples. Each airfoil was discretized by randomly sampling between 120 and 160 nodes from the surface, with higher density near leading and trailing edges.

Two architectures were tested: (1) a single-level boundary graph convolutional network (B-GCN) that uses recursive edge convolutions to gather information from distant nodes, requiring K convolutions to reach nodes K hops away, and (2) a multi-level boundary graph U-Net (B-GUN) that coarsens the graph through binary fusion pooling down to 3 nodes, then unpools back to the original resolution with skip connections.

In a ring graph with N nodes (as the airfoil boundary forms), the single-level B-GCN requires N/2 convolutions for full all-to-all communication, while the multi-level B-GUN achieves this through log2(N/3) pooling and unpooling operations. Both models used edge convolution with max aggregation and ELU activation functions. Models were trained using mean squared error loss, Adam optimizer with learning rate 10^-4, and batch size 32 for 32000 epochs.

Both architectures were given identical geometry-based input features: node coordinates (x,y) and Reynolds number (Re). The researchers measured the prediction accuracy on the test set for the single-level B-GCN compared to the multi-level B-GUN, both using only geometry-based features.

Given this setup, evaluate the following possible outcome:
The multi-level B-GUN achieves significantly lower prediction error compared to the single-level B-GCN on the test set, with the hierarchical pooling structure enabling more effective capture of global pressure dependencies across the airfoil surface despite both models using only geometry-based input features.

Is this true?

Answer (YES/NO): YES